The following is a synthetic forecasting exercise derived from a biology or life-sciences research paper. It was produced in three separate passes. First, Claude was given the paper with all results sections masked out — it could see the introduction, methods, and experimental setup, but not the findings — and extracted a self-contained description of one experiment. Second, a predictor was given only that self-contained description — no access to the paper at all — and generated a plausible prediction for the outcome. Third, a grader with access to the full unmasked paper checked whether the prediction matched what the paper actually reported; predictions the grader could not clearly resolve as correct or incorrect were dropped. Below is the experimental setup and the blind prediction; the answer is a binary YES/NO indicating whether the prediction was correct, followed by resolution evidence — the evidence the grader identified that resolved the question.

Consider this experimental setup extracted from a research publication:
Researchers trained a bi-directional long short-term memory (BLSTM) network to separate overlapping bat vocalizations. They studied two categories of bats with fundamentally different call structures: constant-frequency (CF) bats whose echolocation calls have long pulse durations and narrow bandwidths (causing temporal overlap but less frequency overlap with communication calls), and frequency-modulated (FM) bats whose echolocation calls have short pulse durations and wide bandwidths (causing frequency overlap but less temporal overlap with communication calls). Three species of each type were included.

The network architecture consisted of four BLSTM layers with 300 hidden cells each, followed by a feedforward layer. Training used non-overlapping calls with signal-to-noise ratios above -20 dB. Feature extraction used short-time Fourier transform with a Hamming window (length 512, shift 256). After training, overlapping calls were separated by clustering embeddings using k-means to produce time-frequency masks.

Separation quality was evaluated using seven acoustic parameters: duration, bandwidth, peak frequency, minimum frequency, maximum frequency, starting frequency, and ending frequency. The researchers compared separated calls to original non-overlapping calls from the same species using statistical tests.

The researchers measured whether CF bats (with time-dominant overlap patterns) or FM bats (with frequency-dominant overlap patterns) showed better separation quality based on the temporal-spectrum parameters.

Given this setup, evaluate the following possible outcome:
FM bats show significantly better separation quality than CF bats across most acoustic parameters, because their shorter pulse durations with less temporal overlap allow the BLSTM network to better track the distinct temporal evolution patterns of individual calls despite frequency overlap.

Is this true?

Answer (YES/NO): NO